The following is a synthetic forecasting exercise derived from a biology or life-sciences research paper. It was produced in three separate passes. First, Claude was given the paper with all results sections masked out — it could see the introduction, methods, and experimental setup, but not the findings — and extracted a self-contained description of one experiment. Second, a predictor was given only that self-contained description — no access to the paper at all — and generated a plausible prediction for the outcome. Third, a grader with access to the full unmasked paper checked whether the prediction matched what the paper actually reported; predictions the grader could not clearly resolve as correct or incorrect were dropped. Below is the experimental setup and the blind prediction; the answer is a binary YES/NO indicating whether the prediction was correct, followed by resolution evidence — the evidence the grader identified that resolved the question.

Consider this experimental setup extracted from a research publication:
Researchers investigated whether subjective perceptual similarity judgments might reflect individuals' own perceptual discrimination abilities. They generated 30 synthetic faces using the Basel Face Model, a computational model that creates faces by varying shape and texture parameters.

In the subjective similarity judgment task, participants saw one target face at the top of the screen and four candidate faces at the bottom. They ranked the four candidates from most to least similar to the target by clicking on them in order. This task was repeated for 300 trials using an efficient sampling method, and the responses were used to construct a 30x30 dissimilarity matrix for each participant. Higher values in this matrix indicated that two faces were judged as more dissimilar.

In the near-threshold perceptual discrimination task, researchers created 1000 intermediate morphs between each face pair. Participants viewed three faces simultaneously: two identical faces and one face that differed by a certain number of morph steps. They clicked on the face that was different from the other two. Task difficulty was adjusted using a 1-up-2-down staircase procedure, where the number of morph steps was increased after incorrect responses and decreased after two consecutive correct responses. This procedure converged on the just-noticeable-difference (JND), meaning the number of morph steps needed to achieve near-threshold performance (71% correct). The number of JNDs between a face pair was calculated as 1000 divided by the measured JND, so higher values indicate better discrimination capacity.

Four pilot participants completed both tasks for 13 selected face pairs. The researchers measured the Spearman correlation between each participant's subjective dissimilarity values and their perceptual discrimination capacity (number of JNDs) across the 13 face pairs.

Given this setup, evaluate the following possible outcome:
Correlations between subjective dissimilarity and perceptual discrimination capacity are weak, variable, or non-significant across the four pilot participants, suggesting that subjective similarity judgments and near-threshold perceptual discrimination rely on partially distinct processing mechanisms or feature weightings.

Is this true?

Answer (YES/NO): NO